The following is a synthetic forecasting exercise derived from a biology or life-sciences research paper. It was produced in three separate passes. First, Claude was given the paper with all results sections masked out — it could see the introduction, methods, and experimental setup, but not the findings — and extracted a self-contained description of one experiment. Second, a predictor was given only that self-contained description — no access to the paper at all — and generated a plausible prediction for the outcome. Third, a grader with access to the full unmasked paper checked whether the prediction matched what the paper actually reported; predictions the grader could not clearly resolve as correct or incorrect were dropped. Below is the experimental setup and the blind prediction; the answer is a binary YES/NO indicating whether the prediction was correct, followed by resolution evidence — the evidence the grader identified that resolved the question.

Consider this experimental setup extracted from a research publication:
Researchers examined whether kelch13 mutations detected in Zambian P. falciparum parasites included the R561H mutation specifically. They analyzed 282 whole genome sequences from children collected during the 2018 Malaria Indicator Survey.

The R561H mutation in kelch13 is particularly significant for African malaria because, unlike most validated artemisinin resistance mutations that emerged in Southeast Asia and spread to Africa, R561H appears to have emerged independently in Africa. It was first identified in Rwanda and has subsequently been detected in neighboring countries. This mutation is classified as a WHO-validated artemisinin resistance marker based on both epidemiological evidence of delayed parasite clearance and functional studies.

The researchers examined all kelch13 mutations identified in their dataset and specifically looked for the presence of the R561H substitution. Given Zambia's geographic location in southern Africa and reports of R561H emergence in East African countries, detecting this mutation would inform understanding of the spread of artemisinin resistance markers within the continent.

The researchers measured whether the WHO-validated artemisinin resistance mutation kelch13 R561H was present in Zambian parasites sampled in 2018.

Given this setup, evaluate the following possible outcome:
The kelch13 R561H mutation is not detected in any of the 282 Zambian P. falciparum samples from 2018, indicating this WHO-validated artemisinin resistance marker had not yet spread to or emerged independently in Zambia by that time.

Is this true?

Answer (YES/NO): YES